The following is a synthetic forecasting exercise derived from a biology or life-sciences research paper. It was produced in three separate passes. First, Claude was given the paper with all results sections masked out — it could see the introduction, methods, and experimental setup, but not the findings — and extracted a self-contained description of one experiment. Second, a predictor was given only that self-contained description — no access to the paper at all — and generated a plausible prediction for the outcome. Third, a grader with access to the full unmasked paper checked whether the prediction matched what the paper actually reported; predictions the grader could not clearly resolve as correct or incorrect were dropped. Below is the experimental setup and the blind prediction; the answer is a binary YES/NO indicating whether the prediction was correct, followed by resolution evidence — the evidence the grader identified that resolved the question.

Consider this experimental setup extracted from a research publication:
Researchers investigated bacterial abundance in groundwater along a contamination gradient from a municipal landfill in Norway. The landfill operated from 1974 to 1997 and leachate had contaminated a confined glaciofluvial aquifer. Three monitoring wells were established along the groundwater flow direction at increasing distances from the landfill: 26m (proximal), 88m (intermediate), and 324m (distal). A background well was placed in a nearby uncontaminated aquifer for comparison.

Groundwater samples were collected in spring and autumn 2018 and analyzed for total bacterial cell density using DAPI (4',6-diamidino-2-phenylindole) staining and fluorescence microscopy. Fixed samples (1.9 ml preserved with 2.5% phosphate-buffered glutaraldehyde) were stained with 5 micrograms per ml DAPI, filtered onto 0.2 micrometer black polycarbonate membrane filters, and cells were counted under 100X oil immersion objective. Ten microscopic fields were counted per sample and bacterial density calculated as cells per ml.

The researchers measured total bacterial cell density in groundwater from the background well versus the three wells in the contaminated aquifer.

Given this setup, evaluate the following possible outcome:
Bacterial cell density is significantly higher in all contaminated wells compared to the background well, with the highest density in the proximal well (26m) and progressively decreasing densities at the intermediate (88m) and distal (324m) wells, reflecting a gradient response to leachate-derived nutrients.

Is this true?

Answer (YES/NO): NO